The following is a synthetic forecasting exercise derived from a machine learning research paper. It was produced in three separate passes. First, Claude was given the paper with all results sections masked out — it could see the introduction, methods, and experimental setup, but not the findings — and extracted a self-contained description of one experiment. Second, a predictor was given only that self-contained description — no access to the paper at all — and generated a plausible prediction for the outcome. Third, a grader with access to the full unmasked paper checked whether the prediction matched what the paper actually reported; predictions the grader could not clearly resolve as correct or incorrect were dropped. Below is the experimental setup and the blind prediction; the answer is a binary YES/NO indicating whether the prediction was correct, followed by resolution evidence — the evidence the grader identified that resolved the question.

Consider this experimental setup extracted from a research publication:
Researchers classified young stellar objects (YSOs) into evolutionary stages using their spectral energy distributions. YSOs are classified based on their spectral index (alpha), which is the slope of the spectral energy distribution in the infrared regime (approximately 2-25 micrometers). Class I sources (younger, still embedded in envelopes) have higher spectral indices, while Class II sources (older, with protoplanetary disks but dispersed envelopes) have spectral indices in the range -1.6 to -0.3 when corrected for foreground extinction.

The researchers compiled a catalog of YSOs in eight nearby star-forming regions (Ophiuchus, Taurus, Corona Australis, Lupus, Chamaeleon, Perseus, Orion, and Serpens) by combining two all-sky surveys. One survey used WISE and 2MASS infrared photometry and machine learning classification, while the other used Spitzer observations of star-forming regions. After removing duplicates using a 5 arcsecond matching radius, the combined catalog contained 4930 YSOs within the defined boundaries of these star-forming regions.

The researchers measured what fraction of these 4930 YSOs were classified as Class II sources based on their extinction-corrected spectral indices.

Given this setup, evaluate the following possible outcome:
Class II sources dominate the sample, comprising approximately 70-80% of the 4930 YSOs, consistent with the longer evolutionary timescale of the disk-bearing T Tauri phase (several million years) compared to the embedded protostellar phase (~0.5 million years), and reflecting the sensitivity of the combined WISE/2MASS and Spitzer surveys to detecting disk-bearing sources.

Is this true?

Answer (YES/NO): NO